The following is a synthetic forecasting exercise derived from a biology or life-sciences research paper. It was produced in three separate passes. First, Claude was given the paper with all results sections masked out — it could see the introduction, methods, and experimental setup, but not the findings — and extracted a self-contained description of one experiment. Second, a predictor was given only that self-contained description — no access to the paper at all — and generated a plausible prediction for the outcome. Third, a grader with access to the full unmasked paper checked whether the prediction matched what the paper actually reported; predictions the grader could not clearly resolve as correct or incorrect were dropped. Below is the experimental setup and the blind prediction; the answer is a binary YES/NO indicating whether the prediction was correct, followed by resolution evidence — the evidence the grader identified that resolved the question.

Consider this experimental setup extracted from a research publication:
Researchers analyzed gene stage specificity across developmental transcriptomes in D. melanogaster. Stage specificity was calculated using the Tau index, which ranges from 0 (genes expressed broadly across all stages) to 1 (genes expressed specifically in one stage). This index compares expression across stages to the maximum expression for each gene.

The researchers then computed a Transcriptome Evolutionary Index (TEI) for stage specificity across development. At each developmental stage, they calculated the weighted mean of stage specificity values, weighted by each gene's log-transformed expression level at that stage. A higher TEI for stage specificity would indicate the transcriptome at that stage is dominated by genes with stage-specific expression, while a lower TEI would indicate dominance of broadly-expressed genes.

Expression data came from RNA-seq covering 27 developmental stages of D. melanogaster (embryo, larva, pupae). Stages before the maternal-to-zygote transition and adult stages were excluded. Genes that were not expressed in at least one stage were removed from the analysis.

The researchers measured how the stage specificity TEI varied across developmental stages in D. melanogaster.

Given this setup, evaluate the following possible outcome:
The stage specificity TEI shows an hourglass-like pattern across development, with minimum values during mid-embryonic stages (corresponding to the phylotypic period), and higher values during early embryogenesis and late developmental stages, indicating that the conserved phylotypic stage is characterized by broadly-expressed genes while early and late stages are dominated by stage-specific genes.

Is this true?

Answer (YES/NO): NO